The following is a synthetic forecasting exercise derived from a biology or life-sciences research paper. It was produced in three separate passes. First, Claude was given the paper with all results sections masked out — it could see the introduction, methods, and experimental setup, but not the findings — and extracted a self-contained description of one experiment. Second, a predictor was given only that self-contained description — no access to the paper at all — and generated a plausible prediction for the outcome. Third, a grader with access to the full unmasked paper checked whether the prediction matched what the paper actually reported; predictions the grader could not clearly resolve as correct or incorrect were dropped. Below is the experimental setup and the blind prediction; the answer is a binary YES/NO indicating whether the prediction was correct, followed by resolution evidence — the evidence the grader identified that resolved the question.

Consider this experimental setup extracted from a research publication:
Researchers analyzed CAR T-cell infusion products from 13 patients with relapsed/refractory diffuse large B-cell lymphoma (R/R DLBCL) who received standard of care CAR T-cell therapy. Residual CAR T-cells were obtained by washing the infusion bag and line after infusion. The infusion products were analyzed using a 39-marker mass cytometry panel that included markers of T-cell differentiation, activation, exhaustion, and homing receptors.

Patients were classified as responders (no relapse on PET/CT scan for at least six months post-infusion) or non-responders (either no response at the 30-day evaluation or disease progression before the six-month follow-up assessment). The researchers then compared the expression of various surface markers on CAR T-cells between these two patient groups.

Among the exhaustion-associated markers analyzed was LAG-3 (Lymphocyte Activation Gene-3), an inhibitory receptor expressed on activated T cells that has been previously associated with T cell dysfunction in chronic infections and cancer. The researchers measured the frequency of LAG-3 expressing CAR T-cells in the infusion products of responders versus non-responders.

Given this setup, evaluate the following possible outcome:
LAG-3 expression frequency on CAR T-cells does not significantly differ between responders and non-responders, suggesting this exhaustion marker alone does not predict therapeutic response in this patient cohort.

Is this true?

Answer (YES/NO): NO